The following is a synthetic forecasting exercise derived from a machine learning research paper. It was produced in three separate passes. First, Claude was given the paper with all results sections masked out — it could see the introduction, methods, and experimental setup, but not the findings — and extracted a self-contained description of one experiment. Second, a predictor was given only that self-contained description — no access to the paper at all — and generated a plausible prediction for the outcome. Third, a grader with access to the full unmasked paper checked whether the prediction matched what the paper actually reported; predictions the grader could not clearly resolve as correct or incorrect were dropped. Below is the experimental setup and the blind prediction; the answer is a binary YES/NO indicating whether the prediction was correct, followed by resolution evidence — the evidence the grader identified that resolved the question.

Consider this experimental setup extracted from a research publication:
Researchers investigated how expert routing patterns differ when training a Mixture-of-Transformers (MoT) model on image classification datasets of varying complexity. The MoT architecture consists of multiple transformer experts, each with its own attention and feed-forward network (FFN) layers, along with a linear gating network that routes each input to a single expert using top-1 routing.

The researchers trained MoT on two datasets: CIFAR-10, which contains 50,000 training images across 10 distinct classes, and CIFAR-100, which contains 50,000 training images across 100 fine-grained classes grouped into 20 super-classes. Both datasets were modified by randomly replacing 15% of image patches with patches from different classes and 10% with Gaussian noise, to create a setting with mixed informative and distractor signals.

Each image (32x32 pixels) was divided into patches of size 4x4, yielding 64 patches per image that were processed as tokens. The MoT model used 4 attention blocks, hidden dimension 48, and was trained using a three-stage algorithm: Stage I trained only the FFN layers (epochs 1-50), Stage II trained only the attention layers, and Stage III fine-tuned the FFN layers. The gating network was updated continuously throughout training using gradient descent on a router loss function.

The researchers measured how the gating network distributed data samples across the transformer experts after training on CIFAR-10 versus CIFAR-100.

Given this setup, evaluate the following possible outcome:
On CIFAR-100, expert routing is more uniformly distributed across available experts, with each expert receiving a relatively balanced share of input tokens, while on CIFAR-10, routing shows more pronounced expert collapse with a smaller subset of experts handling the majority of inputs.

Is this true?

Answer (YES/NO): YES